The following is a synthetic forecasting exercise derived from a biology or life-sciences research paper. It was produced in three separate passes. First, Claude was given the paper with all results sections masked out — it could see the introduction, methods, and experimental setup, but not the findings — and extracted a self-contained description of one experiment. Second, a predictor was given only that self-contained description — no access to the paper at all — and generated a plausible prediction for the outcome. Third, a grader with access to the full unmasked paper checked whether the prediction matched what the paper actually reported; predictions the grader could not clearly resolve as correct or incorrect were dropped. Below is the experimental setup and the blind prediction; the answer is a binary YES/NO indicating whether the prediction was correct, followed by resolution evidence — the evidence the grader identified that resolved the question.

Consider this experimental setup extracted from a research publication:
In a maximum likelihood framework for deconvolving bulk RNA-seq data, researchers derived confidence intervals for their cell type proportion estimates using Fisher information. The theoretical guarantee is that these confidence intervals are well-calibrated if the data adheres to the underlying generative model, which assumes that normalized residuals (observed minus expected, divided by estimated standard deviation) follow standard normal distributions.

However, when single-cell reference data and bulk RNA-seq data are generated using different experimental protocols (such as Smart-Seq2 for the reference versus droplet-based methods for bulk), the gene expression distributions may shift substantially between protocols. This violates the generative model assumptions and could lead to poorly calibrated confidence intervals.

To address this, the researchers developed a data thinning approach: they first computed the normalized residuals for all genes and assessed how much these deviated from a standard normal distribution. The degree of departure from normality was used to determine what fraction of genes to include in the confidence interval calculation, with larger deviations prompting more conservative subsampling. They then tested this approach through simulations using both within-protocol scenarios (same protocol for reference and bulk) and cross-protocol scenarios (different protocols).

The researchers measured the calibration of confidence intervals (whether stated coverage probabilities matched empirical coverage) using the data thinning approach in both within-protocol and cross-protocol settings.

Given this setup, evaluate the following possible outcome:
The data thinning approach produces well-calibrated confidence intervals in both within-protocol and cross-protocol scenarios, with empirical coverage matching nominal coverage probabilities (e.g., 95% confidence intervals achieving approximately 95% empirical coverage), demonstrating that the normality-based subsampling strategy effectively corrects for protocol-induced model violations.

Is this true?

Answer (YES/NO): YES